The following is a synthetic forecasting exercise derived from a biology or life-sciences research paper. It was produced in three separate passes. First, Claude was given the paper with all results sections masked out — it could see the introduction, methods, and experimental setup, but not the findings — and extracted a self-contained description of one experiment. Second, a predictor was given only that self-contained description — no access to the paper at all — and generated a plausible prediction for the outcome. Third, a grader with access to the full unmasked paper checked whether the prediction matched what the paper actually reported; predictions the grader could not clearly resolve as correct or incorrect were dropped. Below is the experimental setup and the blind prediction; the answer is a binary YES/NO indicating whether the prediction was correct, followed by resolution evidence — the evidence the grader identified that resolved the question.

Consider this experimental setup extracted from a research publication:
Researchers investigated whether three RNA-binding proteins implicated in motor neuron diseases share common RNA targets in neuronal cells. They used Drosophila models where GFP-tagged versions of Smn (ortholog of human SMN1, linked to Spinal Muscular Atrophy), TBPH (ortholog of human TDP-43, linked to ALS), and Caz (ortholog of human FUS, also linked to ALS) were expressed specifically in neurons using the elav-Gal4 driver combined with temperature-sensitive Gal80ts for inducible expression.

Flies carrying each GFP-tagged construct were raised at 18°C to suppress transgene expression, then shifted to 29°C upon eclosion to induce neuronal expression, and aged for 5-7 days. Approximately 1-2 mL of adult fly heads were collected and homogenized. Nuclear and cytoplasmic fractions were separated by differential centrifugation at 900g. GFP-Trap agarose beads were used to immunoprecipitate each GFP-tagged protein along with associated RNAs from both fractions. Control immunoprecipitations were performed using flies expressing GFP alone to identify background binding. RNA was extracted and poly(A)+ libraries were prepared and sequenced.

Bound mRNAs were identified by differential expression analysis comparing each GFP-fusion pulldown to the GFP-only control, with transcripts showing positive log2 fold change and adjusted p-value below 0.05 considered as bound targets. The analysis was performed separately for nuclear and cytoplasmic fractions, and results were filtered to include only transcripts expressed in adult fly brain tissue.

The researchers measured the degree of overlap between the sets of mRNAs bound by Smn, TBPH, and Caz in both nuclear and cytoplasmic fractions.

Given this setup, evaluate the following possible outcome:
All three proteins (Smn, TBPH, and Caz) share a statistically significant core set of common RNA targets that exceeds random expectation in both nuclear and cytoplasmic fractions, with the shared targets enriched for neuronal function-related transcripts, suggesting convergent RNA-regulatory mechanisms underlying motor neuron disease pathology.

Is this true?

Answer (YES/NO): NO